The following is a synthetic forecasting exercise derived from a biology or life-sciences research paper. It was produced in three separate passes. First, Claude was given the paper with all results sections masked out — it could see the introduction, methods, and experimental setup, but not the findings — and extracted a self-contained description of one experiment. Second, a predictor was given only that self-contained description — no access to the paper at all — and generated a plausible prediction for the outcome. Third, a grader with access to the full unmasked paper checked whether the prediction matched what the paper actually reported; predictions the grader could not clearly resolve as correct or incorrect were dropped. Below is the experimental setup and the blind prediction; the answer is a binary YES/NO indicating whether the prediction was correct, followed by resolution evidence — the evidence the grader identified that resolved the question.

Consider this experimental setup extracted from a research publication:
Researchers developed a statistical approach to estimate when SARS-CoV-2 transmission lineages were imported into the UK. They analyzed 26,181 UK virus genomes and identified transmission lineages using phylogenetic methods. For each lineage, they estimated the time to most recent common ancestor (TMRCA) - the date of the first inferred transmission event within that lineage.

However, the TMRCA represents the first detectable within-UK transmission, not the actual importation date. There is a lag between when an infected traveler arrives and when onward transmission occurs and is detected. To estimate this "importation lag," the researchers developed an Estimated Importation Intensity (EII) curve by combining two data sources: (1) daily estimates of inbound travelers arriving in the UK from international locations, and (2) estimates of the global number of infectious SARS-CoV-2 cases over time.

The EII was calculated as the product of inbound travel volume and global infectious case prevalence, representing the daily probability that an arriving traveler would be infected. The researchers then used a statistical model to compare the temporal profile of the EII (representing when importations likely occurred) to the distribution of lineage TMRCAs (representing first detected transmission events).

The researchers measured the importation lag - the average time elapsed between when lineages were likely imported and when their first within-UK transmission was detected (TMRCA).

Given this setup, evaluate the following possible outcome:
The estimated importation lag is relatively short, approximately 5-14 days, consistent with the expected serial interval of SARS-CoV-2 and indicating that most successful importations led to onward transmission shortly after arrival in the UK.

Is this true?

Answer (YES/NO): YES